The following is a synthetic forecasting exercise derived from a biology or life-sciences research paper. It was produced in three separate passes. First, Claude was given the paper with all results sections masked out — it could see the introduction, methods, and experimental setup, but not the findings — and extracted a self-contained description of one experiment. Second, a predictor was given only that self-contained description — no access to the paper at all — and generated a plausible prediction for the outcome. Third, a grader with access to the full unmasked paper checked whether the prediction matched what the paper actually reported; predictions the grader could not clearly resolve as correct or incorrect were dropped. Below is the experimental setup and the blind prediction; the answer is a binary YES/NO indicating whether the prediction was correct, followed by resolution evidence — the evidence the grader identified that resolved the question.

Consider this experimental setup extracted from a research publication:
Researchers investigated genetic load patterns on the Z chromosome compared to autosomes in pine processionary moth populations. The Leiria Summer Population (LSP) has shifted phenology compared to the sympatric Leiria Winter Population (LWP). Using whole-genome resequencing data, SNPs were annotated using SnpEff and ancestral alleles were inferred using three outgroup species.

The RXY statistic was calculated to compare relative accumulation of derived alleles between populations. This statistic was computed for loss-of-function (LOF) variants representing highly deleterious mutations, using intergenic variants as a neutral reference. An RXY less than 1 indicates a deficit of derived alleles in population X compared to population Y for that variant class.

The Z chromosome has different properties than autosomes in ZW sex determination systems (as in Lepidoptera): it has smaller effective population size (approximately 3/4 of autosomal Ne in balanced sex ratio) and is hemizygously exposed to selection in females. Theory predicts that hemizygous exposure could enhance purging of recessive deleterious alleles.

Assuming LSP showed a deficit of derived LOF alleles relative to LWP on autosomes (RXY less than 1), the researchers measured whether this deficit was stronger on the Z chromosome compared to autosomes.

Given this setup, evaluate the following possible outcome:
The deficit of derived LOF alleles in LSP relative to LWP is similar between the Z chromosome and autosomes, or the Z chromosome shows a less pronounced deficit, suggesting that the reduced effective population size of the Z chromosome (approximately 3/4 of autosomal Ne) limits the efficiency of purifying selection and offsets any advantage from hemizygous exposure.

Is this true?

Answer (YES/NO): NO